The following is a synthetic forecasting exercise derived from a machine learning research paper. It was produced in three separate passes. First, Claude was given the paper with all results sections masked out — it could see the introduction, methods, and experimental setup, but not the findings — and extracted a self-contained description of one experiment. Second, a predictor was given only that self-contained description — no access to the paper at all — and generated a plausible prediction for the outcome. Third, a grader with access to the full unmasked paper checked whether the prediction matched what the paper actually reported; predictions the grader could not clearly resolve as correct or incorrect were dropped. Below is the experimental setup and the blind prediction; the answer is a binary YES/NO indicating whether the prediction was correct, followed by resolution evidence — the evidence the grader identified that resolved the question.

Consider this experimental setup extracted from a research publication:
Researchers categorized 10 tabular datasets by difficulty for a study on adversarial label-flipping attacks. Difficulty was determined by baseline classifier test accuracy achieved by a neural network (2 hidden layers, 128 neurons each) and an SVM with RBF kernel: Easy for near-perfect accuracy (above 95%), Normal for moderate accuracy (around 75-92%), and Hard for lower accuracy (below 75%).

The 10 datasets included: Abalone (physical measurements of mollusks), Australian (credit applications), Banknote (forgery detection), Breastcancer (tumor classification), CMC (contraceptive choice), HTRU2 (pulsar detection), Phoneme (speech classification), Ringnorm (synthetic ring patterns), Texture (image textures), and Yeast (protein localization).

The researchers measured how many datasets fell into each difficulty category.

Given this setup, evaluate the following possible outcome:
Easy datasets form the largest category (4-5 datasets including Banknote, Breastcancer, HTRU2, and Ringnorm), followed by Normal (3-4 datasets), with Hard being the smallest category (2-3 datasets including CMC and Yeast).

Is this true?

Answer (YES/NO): NO